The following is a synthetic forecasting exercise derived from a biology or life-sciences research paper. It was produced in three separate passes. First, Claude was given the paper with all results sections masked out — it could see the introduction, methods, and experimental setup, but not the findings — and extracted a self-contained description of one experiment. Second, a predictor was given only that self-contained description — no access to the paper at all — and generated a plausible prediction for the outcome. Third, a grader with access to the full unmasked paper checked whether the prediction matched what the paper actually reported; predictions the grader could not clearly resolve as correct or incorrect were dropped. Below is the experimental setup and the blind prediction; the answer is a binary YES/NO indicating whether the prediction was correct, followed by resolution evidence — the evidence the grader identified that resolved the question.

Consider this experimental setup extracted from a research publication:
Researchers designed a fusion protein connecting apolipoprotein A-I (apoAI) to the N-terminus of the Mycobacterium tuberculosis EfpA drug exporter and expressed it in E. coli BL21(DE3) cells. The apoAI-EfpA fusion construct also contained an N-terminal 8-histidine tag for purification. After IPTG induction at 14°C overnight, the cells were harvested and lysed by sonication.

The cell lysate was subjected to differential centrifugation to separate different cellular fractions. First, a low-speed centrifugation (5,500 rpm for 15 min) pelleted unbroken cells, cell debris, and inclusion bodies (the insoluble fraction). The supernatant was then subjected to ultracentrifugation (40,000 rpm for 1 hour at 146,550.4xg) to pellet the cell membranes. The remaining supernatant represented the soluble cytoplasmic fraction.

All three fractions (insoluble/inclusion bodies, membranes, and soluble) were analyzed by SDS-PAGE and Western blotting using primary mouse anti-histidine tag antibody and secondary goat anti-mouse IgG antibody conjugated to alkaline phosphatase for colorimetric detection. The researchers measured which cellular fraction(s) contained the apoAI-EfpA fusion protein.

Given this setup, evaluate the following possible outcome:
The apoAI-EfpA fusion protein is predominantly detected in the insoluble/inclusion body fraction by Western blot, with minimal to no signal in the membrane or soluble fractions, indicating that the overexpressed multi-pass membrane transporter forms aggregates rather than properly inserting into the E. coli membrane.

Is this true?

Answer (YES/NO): NO